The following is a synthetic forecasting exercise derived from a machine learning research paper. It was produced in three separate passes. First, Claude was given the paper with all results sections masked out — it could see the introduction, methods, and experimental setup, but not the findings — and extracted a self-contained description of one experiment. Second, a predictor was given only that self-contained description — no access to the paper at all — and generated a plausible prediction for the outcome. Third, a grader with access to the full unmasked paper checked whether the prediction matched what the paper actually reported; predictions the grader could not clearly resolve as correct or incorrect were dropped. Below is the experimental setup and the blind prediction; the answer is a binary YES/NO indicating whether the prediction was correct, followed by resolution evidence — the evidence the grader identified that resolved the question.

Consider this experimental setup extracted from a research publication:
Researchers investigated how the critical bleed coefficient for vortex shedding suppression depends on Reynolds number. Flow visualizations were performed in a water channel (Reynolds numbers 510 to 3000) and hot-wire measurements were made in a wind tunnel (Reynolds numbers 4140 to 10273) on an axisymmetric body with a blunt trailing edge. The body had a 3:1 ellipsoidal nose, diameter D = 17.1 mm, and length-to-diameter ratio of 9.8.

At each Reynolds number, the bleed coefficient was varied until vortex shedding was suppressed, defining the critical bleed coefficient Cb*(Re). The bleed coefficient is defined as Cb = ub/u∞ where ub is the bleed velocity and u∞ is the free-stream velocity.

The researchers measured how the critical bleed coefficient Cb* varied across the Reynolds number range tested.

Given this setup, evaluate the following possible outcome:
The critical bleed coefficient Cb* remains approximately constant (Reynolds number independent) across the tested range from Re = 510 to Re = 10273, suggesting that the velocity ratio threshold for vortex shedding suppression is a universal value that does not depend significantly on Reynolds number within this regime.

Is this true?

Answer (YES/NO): YES